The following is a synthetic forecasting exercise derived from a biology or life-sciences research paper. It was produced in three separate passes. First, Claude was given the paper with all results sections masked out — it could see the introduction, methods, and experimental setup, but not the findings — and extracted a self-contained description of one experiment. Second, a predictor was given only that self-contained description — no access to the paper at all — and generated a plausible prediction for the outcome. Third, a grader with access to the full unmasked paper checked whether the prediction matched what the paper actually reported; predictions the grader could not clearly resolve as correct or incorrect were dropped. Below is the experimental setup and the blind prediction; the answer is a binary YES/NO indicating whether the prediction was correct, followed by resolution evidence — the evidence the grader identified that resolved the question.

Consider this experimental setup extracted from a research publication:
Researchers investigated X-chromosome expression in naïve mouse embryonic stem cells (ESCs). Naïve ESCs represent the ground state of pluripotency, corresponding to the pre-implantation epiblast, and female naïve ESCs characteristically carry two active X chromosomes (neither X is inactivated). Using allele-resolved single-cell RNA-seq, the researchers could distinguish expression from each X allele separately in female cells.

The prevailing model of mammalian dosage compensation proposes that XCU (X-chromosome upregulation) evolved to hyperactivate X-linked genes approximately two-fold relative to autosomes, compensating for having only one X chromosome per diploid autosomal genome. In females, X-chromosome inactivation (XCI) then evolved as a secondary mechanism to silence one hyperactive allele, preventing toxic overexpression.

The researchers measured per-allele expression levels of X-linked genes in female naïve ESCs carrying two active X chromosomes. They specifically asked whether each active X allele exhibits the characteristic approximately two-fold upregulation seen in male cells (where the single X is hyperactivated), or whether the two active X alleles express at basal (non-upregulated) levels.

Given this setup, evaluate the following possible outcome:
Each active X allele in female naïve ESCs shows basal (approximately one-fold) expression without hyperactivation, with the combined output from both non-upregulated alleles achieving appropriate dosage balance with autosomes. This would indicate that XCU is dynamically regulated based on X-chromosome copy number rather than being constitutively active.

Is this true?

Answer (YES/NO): YES